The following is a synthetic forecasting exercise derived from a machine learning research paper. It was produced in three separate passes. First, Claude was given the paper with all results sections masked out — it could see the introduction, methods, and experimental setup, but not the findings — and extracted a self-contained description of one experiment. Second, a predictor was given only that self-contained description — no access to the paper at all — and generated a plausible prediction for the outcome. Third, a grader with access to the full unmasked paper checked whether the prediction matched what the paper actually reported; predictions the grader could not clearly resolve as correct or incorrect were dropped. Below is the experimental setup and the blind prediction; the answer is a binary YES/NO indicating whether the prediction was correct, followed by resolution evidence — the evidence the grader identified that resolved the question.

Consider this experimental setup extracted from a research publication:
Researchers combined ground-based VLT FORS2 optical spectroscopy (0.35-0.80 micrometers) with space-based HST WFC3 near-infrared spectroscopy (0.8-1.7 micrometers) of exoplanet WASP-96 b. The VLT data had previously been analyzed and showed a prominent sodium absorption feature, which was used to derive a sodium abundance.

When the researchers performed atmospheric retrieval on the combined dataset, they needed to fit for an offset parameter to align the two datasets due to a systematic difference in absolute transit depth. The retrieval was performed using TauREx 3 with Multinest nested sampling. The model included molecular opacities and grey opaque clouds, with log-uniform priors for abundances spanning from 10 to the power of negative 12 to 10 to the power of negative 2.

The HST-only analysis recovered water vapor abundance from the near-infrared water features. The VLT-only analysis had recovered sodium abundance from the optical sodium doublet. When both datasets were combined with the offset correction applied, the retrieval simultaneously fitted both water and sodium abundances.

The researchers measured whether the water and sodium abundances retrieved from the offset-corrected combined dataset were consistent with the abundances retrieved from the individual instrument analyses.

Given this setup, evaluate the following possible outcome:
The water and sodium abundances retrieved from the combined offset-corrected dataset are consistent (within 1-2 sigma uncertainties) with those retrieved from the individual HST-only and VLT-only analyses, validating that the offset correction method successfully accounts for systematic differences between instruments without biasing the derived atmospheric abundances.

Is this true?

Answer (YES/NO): NO